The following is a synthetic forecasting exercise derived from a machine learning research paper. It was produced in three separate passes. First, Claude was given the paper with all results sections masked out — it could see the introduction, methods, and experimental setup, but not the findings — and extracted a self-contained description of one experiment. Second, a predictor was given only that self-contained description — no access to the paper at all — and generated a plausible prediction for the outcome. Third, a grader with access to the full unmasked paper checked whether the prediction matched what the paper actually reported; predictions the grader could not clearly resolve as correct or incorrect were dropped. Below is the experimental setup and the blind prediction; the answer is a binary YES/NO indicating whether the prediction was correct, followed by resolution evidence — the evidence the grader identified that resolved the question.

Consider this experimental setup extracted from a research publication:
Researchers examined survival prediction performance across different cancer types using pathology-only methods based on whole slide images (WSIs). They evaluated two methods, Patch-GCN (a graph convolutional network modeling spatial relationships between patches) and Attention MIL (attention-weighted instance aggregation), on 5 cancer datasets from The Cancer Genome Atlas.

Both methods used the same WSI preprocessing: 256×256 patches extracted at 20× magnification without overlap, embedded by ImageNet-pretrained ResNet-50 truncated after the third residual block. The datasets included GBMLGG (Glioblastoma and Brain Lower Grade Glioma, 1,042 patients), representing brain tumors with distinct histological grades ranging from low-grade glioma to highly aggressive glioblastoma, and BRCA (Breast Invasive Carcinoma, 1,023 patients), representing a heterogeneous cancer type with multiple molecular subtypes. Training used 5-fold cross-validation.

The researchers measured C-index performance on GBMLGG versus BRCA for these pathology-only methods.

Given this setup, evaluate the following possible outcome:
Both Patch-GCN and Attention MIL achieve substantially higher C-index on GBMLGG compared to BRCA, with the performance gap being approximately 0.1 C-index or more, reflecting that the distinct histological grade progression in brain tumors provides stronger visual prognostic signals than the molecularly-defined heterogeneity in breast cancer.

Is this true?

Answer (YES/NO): YES